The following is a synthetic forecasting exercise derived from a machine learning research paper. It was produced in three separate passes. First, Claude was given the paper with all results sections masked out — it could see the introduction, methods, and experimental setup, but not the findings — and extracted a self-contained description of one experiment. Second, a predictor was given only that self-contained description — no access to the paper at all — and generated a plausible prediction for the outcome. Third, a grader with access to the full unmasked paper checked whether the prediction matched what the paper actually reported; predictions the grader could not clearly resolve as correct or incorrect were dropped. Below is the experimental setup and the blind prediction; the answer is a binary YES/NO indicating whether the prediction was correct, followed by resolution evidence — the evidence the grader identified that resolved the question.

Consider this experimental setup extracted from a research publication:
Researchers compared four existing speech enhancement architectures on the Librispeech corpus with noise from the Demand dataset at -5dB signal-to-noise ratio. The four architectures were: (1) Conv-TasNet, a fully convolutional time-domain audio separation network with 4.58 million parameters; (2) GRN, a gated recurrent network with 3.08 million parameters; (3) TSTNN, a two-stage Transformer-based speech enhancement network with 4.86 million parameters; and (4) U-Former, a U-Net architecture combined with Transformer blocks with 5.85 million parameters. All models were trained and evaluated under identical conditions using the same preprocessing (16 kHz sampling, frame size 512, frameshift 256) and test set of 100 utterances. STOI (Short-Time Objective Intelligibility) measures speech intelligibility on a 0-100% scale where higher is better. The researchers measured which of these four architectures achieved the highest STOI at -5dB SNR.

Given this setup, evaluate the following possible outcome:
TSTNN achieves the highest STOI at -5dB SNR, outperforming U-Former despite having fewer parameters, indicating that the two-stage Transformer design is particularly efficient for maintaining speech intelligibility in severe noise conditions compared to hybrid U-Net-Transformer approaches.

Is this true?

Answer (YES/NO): NO